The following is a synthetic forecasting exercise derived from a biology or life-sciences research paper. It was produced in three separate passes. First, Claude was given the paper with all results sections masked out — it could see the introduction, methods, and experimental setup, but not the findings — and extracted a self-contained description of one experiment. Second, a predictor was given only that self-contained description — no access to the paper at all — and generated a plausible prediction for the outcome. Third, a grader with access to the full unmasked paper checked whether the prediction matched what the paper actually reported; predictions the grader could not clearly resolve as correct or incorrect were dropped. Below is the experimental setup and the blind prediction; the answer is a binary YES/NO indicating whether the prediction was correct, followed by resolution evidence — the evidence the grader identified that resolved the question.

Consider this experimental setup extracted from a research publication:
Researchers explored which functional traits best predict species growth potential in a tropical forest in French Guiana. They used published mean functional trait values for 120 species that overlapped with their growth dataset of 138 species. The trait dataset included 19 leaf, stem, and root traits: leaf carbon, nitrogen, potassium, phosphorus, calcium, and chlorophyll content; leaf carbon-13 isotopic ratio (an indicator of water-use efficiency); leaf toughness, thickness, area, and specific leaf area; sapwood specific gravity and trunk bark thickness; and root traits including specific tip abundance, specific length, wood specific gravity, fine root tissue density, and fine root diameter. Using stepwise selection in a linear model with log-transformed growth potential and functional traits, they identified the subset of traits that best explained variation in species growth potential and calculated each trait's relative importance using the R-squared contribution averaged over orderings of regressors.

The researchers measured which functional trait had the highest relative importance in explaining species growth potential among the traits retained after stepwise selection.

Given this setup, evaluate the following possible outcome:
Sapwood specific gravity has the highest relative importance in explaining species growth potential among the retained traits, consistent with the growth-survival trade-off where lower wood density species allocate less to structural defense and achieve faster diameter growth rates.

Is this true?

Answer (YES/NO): YES